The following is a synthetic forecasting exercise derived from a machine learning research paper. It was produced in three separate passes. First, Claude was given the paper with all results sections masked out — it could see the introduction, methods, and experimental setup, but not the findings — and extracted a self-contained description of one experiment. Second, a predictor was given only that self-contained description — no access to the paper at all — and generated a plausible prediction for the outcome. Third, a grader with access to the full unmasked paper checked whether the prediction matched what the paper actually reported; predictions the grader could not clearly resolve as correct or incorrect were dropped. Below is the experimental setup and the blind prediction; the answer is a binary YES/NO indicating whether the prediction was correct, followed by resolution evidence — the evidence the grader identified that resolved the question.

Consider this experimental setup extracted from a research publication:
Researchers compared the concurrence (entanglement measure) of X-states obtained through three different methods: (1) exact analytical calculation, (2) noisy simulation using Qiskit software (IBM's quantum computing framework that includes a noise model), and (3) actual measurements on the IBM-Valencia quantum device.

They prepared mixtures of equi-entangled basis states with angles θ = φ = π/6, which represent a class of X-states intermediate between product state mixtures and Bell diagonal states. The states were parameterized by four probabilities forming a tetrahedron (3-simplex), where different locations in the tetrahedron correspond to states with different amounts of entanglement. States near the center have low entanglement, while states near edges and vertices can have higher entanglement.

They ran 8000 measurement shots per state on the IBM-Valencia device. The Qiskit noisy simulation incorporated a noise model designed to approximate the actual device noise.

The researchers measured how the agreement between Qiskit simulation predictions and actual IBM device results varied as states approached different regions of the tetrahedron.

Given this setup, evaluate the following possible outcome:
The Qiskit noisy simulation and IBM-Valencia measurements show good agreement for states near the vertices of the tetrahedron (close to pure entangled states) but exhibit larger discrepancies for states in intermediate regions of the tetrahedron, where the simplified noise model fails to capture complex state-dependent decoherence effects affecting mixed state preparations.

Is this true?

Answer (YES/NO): NO